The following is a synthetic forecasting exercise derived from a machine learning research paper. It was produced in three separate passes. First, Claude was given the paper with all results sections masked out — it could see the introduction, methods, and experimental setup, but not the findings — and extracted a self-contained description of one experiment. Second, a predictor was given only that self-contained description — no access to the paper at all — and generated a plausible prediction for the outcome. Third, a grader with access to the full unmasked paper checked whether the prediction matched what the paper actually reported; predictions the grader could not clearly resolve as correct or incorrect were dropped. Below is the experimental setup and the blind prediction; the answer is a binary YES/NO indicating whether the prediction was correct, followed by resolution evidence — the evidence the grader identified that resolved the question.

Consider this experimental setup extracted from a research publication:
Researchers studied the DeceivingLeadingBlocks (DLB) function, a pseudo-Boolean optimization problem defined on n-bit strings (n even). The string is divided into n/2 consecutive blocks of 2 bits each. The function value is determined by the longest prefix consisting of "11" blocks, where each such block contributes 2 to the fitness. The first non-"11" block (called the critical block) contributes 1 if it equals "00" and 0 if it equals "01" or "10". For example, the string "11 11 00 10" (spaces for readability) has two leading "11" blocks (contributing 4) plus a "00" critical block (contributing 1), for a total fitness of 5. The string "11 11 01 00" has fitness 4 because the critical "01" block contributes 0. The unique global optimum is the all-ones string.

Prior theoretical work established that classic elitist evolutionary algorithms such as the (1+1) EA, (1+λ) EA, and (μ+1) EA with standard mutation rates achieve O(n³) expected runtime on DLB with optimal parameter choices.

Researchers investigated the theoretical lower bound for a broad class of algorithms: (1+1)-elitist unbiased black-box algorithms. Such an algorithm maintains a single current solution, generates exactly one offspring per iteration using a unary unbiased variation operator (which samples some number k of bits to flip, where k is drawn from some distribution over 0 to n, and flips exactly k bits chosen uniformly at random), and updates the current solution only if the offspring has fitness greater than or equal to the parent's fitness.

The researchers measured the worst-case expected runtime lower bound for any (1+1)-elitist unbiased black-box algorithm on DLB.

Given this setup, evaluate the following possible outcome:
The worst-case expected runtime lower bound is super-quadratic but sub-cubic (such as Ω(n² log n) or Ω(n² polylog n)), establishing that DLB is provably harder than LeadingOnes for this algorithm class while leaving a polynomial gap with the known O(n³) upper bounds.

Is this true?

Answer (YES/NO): NO